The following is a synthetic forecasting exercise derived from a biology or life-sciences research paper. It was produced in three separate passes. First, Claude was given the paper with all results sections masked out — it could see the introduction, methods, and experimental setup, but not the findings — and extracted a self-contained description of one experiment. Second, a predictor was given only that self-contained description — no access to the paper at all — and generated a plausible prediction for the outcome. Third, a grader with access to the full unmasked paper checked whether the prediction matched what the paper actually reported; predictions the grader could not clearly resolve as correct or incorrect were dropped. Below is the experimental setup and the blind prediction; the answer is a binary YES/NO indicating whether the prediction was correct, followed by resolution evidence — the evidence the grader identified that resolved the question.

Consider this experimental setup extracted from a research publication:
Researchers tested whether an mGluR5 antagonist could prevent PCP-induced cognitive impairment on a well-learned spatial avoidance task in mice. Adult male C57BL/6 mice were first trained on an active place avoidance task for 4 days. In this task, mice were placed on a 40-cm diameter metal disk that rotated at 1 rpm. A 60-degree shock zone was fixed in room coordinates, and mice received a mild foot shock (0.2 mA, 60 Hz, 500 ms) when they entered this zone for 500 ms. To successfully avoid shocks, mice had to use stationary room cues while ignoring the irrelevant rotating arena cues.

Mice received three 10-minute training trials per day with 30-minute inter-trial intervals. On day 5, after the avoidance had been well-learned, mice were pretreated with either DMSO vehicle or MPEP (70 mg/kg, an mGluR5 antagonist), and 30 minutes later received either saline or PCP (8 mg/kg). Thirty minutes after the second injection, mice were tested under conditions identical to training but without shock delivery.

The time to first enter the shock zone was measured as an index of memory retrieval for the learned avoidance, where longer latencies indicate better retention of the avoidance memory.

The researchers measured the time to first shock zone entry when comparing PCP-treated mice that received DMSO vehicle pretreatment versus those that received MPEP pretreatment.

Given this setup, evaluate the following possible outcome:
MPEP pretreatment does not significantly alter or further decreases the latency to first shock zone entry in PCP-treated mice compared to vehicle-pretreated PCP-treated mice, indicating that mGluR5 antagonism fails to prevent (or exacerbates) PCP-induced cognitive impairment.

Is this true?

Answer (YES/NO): NO